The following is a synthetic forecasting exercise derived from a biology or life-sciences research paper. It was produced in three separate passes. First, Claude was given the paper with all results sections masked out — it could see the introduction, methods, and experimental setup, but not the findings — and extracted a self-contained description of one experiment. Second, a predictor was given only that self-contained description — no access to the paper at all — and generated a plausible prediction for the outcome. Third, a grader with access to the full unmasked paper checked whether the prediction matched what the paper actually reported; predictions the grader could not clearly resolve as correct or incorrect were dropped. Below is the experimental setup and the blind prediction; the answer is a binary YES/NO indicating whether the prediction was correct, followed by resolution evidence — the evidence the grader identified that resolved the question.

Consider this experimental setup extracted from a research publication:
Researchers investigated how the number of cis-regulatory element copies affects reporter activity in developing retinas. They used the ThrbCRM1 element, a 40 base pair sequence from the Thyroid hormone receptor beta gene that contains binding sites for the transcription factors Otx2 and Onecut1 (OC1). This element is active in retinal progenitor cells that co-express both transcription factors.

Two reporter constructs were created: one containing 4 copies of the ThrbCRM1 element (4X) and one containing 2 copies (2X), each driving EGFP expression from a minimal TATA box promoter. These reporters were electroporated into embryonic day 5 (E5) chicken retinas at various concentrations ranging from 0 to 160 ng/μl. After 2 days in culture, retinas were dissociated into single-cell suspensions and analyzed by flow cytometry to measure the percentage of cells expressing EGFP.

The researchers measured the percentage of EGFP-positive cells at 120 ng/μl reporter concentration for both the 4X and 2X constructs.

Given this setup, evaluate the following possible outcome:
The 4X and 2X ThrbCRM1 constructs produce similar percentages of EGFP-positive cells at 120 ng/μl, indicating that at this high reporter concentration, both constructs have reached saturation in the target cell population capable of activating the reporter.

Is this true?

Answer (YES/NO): NO